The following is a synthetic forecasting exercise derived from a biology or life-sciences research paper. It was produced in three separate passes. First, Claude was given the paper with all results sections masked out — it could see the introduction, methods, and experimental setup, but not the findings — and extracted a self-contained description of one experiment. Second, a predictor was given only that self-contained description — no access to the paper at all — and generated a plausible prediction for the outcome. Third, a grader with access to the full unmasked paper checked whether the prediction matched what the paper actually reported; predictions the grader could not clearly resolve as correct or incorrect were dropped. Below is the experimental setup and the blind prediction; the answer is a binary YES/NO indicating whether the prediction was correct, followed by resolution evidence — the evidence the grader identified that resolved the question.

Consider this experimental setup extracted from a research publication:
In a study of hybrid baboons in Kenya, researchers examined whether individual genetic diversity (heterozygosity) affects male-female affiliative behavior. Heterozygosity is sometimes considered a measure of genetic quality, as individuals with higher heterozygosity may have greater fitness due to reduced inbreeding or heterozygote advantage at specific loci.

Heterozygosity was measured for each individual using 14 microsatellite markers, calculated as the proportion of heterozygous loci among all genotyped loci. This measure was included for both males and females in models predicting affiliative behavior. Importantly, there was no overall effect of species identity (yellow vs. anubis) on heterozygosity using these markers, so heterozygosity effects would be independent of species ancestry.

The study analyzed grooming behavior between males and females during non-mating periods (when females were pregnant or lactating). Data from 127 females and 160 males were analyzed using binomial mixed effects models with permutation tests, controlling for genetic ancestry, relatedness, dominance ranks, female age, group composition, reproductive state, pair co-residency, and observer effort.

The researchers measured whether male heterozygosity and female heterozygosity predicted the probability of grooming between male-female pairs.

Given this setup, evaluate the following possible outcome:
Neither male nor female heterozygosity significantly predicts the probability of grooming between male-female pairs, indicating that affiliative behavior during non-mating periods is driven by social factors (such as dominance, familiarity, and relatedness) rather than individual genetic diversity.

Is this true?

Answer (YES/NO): NO